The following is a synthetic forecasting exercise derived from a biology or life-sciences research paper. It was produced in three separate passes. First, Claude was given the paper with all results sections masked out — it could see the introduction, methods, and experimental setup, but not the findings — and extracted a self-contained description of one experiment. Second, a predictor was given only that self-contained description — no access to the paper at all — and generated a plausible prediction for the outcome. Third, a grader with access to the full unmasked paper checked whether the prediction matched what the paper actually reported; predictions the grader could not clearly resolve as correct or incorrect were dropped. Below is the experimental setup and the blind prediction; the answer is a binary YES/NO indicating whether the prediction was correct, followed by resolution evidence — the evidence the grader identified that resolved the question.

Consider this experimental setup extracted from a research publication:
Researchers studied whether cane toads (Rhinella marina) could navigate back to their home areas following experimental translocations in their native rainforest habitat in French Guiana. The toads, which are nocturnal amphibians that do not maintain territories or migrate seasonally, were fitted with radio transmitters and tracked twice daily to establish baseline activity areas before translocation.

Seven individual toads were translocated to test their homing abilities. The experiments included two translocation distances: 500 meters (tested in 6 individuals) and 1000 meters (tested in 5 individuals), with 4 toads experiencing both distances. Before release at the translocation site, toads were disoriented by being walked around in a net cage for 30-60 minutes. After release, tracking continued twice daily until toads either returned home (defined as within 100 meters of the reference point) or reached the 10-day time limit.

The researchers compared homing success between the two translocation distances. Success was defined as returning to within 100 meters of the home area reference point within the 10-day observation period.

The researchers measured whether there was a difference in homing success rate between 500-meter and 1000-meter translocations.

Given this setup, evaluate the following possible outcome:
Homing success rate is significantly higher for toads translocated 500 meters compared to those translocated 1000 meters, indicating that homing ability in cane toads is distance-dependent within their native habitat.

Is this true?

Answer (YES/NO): NO